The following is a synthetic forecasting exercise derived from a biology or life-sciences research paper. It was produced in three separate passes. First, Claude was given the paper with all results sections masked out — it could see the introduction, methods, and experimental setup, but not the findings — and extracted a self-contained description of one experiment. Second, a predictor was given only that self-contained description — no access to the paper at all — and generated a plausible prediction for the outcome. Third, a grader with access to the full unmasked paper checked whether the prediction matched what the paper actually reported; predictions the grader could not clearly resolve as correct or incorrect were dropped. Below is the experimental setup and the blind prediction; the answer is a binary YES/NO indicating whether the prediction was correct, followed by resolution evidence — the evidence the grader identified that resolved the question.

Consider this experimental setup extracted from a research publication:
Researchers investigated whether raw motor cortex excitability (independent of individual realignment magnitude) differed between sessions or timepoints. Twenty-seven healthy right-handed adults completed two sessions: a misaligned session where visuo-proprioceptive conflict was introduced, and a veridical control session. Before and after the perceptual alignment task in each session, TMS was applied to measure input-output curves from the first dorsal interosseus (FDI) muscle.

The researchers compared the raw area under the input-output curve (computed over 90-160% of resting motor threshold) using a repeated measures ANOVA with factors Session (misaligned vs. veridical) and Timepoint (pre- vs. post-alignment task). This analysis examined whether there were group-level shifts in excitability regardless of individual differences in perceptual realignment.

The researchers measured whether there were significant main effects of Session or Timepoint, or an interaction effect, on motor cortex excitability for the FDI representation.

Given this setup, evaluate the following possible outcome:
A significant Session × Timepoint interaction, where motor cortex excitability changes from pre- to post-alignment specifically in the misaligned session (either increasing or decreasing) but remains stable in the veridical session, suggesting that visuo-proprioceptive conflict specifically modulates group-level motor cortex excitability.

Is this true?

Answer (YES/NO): NO